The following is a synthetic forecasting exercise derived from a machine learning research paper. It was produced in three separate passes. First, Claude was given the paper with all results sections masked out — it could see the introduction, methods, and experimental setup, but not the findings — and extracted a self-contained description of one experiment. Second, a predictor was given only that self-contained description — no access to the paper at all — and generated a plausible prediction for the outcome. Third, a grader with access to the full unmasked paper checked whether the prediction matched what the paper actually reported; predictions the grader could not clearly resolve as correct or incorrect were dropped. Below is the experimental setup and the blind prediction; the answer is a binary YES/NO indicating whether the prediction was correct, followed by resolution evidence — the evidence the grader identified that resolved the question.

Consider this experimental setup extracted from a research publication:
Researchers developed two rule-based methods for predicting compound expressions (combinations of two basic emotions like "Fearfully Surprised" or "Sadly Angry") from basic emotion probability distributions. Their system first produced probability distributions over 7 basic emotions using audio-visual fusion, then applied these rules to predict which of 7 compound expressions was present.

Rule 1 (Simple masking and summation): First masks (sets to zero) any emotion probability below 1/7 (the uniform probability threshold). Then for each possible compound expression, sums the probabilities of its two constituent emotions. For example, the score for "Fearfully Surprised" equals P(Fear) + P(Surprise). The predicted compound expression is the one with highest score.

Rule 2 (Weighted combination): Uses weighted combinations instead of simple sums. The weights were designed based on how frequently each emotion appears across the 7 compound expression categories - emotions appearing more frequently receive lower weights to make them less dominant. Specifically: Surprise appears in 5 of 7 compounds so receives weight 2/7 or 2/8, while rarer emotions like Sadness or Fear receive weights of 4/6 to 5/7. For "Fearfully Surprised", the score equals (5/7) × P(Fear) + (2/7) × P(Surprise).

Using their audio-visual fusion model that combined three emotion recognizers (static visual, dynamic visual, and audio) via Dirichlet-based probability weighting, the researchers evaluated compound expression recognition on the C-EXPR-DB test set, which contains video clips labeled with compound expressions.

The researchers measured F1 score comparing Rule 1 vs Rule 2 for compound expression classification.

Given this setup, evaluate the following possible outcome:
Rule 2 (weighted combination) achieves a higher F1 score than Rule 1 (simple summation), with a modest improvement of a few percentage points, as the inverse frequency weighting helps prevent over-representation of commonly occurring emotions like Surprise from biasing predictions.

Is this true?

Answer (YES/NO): NO